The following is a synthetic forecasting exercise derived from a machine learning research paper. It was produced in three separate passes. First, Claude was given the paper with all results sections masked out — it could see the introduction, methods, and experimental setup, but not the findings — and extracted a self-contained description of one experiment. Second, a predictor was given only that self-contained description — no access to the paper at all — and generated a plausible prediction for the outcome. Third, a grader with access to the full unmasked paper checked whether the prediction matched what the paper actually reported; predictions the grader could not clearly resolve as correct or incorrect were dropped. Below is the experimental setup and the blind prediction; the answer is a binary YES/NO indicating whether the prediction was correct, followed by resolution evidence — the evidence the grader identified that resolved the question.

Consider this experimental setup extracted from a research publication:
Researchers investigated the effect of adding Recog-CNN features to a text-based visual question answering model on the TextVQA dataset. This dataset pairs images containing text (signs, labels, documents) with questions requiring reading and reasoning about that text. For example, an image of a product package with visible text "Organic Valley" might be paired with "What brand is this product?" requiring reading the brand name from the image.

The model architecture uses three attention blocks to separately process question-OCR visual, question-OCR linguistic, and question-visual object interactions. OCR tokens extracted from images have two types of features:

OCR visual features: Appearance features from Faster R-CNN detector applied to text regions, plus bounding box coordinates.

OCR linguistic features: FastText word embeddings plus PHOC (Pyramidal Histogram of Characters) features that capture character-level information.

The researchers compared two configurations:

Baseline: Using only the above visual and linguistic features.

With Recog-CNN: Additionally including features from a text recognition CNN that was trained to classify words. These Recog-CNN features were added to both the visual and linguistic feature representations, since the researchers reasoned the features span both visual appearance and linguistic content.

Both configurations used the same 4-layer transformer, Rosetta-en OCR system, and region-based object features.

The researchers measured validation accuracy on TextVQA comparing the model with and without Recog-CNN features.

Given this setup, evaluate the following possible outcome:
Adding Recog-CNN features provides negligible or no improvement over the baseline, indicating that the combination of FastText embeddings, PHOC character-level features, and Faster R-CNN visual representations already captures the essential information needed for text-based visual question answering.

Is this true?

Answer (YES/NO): NO